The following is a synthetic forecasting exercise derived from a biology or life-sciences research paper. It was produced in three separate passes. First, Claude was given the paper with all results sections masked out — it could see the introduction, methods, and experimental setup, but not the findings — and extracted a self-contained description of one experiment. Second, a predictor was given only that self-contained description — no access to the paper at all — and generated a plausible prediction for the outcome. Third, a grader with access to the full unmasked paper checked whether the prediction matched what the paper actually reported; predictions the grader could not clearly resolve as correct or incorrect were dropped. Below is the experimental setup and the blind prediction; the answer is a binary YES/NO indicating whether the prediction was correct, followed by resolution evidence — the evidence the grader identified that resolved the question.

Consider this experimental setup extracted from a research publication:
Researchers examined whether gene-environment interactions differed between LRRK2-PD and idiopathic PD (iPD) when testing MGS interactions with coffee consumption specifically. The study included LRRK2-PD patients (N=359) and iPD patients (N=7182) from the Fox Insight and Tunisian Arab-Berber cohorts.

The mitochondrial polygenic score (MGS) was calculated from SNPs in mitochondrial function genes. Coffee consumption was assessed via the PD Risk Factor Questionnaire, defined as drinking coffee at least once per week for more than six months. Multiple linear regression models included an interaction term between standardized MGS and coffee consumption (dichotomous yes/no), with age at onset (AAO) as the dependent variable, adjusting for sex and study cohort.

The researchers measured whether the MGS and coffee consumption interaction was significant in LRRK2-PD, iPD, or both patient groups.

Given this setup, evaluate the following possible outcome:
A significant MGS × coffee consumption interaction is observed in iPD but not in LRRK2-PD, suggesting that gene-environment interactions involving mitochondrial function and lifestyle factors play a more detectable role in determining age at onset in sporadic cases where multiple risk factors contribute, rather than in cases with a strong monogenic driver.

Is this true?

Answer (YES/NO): NO